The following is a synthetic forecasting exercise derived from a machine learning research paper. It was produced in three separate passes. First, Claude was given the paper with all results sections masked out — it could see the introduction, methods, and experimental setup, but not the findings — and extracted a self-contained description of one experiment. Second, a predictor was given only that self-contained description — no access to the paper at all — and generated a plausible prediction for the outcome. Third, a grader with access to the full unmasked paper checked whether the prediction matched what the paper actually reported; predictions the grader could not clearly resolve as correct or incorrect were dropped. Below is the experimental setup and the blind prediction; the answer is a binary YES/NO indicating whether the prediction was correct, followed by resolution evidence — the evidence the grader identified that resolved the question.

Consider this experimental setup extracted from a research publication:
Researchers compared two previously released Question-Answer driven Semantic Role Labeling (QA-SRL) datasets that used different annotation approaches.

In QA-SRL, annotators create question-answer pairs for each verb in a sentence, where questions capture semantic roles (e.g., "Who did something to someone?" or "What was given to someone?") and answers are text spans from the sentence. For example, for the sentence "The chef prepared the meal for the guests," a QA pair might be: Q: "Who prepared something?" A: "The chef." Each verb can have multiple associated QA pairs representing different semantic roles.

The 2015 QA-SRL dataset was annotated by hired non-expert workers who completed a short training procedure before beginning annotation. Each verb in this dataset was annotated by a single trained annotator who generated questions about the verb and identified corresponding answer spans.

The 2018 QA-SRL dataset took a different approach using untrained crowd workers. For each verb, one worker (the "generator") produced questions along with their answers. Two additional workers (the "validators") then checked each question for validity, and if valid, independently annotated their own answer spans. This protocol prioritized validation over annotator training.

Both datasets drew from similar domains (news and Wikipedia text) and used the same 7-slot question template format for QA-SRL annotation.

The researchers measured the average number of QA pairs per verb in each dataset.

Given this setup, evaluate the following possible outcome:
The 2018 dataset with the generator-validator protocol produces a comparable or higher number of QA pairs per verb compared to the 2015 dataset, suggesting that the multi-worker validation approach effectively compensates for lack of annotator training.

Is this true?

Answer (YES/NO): NO